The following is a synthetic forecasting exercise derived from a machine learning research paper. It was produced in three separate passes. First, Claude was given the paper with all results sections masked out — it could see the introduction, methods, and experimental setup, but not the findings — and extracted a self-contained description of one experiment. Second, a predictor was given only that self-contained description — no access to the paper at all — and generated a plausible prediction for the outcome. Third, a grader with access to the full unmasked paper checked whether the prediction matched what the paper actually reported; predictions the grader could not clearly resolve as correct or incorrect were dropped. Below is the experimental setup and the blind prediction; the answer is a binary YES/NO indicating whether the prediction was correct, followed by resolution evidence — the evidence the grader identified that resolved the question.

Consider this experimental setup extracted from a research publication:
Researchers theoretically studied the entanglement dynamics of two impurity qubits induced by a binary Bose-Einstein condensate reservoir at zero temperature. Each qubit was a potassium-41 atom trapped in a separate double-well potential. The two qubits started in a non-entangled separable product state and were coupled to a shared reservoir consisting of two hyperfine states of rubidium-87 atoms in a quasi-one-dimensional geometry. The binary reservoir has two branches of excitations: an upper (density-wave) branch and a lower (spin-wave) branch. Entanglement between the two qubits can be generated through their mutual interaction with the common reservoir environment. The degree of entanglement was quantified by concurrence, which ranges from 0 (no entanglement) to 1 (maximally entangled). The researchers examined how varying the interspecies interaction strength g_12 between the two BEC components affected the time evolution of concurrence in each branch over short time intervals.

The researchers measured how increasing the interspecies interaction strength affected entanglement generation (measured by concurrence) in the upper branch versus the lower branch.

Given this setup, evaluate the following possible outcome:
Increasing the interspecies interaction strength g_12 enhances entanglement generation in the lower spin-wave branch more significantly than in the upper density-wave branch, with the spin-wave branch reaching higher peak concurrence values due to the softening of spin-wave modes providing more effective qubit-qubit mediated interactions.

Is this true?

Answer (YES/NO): NO